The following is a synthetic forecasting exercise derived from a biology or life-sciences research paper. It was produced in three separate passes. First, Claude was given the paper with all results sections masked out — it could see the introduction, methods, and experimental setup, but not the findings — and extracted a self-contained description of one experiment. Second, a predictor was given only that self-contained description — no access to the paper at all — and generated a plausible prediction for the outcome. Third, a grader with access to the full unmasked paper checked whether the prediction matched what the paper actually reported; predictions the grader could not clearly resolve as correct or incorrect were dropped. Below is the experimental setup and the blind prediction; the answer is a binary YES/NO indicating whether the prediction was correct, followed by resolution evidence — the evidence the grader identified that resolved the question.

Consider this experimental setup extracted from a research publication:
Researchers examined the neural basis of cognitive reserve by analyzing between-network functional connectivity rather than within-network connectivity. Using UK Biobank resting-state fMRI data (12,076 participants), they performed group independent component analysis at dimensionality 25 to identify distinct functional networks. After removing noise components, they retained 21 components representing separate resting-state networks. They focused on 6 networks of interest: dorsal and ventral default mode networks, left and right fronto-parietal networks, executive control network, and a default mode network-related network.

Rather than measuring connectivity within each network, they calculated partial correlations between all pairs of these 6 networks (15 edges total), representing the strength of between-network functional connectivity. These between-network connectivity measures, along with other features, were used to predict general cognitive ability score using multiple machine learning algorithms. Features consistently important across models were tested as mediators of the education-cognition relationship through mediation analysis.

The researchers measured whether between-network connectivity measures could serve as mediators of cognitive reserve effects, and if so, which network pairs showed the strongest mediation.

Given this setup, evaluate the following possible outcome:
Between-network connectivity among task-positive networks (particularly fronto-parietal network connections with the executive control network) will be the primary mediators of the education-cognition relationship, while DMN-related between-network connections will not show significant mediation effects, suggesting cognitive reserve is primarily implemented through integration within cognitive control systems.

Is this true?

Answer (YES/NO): NO